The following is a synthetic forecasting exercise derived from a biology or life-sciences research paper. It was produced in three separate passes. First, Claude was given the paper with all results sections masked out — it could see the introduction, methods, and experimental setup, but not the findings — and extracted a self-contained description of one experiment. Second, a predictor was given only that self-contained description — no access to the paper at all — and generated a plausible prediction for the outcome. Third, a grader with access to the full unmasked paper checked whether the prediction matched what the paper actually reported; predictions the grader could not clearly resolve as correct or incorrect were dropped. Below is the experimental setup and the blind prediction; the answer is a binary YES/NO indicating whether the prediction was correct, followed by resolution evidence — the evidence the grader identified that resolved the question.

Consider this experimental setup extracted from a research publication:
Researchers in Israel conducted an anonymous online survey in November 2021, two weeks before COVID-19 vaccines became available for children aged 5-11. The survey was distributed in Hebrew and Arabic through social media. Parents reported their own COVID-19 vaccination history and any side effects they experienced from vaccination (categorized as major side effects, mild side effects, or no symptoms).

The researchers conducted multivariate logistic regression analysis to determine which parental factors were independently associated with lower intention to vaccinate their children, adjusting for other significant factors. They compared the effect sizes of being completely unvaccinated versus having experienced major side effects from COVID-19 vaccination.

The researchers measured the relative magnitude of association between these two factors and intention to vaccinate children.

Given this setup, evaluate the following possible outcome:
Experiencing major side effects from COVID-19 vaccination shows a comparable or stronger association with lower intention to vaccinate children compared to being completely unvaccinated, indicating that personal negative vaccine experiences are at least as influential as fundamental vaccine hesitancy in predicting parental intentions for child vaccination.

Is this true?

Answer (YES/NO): NO